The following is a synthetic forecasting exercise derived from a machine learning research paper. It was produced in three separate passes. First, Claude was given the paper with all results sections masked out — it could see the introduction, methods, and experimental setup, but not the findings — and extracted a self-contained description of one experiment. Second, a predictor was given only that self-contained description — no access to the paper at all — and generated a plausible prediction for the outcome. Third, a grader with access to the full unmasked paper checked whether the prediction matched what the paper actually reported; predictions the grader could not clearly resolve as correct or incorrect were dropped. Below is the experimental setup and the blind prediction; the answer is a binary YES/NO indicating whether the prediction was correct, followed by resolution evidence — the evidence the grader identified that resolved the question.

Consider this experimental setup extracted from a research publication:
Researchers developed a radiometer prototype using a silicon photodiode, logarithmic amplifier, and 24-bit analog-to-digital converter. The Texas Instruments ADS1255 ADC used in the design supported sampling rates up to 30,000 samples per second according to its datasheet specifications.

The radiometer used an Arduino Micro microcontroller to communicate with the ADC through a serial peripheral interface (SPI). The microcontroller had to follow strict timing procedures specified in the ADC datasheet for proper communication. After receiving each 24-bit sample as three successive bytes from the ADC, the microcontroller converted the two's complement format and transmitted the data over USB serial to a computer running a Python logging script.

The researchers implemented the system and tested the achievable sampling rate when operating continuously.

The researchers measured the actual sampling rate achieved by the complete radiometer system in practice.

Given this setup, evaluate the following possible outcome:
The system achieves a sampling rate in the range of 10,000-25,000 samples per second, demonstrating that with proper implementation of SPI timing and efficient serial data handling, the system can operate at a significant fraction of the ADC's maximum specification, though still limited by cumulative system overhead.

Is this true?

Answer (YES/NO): NO